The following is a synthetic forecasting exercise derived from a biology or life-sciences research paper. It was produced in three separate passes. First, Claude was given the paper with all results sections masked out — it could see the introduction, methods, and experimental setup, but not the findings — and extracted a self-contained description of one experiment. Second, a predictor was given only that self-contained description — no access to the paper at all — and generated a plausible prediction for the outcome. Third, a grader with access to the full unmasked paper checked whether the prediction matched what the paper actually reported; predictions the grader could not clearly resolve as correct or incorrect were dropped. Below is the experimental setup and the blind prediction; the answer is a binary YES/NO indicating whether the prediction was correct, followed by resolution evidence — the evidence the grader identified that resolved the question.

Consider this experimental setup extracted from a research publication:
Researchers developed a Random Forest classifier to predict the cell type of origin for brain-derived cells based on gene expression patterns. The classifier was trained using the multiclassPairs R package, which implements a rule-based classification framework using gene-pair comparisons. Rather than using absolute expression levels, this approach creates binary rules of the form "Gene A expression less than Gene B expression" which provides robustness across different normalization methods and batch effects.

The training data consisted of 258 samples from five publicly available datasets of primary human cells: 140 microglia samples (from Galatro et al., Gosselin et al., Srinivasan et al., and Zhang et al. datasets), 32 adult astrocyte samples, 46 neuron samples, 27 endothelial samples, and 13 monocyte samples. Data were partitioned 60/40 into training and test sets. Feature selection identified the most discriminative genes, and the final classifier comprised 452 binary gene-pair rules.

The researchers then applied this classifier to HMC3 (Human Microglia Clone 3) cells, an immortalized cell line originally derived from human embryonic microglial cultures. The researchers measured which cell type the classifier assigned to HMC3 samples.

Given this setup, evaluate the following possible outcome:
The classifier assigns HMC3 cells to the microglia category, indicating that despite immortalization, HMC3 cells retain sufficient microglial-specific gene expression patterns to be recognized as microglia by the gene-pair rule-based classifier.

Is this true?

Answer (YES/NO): NO